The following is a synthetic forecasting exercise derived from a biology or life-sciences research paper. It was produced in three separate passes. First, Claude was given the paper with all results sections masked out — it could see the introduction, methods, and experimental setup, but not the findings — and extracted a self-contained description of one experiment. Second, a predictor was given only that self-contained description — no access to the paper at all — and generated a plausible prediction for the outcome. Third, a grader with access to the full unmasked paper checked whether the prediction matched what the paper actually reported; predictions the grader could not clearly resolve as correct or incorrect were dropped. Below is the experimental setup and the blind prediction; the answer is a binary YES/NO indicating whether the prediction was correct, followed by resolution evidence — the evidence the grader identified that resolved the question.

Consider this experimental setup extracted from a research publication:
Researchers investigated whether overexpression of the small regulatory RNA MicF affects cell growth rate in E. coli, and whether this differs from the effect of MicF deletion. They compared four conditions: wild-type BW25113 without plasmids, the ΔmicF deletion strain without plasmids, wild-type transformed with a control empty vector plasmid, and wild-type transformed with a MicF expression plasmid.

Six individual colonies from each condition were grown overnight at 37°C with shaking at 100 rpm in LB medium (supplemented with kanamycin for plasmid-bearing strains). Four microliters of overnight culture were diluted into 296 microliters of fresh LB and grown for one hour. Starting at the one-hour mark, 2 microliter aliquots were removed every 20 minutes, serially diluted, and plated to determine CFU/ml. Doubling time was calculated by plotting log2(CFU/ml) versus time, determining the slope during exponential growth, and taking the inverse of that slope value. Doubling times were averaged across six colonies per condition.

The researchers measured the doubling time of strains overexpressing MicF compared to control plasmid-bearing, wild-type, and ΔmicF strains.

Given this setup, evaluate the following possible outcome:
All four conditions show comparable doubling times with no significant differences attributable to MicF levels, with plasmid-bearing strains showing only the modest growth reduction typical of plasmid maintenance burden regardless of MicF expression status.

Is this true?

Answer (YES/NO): NO